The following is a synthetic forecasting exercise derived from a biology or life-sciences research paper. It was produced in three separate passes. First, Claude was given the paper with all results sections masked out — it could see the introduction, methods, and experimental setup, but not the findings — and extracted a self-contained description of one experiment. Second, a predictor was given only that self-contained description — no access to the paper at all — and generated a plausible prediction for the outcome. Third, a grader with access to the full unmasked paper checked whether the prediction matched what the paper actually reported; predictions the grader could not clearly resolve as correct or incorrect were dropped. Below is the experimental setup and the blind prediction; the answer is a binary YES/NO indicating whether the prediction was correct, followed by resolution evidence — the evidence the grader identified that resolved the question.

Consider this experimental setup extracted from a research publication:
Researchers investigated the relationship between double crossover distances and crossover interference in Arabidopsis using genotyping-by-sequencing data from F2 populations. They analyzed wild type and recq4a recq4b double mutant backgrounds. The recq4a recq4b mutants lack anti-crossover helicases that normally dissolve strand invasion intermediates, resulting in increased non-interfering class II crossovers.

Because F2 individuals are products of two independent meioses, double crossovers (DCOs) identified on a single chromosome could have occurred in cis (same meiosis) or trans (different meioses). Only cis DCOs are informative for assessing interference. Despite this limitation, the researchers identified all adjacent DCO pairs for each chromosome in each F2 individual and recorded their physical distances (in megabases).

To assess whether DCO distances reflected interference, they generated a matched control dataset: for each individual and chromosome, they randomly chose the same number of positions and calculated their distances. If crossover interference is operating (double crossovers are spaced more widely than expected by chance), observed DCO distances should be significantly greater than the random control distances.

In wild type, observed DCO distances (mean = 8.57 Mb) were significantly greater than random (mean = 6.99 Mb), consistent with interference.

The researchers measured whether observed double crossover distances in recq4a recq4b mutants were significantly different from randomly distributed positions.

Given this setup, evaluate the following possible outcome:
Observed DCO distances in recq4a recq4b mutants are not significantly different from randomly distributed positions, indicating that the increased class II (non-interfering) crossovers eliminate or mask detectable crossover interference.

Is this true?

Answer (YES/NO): YES